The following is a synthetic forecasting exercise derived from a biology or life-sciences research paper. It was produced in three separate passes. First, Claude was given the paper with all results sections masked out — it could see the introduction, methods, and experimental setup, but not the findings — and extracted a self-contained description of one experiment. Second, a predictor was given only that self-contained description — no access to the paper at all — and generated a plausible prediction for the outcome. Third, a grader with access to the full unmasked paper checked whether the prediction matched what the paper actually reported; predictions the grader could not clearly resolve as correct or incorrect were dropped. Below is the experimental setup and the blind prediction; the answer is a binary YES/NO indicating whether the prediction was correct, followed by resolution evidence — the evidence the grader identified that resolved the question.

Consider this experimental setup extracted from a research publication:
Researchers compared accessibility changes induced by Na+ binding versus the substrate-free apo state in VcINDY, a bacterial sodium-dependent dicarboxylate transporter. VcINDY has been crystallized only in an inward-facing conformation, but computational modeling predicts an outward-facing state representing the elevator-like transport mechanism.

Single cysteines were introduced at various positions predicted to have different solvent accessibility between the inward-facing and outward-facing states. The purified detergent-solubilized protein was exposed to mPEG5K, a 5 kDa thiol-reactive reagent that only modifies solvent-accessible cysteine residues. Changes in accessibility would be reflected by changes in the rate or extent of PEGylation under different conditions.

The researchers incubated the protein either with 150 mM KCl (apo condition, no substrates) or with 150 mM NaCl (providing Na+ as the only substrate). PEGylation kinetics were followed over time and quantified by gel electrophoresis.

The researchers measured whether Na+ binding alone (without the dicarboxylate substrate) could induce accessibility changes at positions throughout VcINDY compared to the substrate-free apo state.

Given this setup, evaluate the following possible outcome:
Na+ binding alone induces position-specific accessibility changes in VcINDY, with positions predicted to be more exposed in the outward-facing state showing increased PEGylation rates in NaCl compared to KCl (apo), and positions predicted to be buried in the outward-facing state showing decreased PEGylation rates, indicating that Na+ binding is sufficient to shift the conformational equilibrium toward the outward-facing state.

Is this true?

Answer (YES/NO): NO